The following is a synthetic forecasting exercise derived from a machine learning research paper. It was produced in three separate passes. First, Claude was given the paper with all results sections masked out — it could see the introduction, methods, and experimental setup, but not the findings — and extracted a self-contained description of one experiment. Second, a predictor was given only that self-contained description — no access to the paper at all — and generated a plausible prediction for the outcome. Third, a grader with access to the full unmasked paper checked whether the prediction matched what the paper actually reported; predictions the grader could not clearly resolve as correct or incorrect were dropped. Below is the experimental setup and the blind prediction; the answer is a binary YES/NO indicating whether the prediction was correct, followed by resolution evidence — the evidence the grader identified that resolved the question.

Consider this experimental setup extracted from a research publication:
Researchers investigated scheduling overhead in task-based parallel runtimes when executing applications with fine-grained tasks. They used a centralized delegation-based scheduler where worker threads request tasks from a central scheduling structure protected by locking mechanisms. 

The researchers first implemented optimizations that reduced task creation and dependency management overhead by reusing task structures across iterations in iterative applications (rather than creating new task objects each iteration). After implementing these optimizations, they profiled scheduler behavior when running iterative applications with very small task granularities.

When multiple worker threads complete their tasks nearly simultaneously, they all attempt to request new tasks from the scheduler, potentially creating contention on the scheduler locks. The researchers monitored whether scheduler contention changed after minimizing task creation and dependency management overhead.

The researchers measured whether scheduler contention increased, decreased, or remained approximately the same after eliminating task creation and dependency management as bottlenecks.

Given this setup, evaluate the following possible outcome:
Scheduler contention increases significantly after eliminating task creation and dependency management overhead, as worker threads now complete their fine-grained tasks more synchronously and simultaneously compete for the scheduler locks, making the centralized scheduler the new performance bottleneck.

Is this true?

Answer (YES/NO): YES